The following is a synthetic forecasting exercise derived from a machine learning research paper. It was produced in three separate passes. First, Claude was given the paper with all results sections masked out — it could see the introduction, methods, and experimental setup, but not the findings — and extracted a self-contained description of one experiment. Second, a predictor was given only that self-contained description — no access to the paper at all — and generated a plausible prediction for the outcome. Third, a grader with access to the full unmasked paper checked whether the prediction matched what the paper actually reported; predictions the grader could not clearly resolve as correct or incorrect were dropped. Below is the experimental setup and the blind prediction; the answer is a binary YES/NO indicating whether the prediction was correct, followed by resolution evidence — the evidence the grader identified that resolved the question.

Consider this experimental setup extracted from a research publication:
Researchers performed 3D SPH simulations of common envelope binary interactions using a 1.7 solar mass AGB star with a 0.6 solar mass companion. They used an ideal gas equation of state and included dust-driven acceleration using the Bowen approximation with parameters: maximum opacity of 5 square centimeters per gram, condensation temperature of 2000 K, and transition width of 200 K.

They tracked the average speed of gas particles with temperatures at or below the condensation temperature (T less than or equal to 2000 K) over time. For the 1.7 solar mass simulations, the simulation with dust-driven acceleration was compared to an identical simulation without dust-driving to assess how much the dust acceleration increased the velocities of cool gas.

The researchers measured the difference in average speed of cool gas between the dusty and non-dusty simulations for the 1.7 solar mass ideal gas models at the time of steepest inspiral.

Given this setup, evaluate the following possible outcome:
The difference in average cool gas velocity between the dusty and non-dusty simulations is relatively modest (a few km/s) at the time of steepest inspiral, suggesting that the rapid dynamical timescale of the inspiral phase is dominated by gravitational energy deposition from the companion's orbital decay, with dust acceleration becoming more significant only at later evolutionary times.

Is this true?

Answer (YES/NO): NO